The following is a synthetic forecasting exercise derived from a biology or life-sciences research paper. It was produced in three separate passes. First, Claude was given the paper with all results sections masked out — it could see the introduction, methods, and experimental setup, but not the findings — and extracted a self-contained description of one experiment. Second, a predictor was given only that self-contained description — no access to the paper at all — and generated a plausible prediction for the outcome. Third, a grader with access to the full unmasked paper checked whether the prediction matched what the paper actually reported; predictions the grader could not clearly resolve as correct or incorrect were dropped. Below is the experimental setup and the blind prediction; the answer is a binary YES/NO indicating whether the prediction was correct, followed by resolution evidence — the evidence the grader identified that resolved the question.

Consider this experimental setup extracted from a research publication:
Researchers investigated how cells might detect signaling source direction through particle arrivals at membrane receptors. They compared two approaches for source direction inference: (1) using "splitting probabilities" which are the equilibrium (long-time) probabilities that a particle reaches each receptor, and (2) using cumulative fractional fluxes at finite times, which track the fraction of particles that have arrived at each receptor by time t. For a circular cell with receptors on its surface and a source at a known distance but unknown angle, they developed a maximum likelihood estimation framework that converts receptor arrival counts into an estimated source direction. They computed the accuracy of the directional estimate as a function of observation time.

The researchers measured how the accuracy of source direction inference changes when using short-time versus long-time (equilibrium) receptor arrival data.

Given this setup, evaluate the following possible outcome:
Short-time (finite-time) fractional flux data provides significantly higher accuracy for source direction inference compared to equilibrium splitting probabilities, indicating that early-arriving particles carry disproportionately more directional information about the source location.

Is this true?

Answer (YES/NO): YES